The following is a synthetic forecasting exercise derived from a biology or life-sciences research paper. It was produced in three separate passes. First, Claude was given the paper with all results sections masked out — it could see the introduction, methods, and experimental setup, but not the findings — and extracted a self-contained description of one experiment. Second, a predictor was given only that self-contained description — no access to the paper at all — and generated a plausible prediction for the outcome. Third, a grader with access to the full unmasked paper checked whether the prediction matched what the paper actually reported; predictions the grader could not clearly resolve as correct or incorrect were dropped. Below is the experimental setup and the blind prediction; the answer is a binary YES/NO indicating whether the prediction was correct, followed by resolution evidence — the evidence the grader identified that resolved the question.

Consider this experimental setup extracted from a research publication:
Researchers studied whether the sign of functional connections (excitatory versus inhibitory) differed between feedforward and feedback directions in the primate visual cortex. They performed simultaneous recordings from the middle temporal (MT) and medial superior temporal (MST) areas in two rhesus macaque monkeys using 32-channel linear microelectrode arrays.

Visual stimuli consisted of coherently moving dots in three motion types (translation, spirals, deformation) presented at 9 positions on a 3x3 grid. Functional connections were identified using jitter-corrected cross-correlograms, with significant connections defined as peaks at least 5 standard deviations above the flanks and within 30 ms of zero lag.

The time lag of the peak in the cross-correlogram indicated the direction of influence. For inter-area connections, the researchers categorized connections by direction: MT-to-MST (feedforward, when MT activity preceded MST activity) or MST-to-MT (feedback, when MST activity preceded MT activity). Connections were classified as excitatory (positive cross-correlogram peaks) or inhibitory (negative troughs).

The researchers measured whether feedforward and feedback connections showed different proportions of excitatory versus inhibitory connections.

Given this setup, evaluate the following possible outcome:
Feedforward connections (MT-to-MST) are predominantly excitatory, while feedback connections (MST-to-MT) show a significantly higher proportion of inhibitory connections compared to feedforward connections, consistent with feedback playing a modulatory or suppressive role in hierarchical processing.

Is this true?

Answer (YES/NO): NO